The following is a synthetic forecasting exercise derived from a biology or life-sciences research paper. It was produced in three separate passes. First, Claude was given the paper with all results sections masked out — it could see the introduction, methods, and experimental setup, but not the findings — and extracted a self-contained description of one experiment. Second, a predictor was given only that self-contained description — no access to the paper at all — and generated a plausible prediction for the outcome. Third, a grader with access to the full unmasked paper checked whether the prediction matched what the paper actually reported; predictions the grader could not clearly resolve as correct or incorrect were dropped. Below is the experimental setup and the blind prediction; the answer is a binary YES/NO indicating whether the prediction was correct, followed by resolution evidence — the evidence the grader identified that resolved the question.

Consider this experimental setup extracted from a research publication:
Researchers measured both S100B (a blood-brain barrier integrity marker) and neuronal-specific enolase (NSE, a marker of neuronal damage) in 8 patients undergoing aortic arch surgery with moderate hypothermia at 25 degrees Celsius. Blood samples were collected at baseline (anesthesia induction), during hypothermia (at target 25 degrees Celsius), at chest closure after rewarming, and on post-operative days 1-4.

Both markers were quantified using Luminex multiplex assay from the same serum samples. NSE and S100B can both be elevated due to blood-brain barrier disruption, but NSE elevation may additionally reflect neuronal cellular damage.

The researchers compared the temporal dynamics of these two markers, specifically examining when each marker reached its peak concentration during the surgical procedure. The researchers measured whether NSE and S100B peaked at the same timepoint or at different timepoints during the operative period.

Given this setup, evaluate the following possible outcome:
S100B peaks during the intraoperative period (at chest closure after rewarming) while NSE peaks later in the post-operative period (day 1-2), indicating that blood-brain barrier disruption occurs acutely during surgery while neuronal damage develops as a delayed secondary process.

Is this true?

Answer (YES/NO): NO